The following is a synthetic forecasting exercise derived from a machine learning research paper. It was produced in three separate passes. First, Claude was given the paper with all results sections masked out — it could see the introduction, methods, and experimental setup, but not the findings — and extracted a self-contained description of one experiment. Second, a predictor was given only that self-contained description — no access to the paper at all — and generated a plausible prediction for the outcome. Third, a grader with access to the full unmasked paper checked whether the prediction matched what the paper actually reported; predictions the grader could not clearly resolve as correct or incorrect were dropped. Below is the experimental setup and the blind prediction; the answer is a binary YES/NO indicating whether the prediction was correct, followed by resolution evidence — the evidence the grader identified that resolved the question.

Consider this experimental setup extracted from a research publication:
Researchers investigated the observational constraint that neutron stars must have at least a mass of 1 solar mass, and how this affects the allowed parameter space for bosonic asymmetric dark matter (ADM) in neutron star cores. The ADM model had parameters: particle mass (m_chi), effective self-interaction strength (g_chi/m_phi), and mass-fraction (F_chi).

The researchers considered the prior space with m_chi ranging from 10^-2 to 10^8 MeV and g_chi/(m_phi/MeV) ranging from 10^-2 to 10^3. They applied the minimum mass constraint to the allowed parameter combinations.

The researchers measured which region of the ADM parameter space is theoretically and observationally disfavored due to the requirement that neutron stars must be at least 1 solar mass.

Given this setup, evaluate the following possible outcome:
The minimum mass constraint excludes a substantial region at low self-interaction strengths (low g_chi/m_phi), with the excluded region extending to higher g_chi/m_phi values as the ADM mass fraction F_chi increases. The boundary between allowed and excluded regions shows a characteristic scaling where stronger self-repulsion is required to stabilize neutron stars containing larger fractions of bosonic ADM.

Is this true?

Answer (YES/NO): NO